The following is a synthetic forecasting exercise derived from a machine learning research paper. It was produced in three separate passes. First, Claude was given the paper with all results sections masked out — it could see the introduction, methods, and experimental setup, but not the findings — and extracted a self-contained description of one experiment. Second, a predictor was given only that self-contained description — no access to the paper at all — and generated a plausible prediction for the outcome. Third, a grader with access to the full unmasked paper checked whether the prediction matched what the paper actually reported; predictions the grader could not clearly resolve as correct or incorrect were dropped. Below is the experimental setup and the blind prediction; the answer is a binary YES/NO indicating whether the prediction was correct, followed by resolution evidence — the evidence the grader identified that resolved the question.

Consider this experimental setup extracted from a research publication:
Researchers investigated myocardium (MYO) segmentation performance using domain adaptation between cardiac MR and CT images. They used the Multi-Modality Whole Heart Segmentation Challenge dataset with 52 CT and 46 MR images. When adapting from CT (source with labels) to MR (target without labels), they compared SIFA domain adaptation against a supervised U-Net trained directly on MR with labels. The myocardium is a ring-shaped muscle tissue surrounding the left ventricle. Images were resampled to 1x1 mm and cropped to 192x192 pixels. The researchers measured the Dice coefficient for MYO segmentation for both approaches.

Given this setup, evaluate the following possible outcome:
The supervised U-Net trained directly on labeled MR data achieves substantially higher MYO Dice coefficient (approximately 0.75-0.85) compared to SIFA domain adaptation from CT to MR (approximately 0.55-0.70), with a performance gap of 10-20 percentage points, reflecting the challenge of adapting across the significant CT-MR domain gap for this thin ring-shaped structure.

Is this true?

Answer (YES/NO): YES